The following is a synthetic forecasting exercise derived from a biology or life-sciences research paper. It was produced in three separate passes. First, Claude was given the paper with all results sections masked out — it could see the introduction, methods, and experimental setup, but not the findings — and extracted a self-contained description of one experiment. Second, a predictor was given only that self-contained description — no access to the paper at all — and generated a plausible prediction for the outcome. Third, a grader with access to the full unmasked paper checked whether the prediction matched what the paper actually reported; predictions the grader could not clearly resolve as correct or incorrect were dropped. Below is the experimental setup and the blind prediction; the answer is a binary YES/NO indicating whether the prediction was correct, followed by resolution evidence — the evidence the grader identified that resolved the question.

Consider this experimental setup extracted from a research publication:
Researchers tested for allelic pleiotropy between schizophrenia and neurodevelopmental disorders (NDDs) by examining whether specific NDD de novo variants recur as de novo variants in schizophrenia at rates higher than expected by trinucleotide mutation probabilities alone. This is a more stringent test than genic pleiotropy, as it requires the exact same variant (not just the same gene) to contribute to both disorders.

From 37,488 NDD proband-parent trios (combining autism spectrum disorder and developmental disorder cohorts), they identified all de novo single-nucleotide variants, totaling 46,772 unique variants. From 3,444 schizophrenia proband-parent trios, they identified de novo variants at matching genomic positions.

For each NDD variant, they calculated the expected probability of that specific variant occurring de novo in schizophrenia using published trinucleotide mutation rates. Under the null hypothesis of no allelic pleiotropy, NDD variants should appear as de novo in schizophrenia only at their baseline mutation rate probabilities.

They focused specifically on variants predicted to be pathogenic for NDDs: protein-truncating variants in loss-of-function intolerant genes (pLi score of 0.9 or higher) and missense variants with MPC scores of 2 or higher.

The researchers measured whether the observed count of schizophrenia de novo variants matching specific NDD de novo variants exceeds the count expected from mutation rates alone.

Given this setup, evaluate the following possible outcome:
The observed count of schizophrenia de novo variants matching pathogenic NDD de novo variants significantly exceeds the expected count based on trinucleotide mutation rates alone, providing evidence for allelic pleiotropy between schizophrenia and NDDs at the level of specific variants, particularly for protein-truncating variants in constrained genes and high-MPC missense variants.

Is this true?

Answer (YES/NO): YES